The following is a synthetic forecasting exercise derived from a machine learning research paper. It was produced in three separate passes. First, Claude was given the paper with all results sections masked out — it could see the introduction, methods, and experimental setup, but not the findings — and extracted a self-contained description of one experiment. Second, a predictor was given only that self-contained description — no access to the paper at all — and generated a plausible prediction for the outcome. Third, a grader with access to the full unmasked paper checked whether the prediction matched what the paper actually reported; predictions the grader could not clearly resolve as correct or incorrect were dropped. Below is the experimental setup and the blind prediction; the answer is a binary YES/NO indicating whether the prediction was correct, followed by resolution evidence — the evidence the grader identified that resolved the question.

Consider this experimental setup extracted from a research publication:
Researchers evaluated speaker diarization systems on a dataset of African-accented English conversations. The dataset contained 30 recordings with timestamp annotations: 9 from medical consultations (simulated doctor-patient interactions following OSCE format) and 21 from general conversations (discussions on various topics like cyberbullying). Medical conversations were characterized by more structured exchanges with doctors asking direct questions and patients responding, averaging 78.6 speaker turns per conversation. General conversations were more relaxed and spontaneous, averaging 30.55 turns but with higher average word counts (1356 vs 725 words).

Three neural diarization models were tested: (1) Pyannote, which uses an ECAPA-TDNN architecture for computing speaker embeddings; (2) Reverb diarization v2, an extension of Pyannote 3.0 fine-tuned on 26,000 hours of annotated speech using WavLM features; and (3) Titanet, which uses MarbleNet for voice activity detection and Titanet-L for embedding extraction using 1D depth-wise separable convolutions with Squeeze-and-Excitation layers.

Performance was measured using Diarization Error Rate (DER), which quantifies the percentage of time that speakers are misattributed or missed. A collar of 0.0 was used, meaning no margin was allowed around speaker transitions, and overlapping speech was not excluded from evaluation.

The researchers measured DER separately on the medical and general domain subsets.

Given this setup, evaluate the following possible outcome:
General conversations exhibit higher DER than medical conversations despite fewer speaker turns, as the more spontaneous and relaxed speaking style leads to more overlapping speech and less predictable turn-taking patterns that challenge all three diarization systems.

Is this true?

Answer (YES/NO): NO